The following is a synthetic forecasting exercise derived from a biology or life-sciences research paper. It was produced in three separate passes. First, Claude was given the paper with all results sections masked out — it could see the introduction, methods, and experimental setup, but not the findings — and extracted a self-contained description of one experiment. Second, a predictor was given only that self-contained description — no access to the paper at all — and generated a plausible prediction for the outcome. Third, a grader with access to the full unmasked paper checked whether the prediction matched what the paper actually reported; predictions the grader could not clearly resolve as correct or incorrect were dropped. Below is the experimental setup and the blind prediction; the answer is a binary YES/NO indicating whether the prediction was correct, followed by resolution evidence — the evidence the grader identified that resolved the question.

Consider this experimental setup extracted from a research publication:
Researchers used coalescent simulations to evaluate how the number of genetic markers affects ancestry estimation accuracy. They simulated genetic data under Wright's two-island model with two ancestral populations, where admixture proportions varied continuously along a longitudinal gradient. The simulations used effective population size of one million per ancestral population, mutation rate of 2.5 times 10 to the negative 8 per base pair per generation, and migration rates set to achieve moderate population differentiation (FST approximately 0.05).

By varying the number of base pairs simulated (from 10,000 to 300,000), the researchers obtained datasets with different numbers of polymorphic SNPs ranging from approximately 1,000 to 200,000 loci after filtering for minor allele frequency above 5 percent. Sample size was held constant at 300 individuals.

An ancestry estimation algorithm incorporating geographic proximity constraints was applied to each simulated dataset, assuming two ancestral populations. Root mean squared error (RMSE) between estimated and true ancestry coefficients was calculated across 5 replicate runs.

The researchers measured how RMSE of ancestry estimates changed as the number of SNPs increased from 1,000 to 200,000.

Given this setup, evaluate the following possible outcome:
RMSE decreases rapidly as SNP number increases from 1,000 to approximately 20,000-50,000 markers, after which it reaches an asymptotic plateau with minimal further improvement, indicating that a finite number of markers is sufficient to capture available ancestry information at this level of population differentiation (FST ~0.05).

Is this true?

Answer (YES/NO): NO